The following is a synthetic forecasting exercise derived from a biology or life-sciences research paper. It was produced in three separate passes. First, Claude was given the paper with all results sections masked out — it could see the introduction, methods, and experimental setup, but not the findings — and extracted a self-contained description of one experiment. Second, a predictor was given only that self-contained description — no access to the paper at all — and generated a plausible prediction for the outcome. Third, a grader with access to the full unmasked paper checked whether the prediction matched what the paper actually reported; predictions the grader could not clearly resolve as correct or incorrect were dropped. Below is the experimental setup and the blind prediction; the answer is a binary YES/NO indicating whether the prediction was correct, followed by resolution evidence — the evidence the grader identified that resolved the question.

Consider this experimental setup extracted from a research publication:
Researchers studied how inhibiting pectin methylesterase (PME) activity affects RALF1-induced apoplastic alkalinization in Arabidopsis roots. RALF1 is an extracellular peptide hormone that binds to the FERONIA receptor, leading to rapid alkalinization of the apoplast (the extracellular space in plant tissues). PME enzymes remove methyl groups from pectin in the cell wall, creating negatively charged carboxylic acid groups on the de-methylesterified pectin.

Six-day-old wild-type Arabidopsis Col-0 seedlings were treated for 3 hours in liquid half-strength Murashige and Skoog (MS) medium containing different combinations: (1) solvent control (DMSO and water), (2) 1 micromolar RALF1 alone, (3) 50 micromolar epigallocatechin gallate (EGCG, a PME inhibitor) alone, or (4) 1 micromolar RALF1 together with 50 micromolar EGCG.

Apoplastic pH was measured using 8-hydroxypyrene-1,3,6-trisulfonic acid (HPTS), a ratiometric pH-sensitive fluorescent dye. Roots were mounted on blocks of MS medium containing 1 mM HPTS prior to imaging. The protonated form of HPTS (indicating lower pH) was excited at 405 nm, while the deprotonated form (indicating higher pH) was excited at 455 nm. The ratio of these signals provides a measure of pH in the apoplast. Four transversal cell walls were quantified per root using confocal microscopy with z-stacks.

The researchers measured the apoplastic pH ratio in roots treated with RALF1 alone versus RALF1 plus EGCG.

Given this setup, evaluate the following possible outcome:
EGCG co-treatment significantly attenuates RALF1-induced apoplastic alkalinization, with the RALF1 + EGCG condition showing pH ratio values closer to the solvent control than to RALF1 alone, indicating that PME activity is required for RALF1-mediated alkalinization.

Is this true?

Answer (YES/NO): YES